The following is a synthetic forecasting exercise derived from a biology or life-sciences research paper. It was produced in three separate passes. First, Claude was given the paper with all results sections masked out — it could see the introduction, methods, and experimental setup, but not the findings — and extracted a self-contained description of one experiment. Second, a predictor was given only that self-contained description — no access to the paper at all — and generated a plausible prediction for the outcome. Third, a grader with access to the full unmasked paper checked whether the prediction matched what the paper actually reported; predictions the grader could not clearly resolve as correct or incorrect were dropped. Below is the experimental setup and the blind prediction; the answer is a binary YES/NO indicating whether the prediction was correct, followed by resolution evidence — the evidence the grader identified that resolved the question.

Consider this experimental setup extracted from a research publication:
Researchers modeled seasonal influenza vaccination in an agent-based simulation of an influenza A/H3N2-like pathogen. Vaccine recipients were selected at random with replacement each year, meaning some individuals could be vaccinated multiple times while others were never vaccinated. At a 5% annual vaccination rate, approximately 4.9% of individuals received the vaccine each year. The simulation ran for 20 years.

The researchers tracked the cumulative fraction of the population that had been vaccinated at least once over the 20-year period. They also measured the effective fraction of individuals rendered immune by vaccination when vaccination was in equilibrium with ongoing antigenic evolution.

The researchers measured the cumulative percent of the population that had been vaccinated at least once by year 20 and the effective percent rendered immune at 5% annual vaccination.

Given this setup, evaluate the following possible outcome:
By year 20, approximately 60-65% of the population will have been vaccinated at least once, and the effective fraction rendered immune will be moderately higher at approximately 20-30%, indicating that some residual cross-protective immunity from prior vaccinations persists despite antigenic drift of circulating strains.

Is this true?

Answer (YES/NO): NO